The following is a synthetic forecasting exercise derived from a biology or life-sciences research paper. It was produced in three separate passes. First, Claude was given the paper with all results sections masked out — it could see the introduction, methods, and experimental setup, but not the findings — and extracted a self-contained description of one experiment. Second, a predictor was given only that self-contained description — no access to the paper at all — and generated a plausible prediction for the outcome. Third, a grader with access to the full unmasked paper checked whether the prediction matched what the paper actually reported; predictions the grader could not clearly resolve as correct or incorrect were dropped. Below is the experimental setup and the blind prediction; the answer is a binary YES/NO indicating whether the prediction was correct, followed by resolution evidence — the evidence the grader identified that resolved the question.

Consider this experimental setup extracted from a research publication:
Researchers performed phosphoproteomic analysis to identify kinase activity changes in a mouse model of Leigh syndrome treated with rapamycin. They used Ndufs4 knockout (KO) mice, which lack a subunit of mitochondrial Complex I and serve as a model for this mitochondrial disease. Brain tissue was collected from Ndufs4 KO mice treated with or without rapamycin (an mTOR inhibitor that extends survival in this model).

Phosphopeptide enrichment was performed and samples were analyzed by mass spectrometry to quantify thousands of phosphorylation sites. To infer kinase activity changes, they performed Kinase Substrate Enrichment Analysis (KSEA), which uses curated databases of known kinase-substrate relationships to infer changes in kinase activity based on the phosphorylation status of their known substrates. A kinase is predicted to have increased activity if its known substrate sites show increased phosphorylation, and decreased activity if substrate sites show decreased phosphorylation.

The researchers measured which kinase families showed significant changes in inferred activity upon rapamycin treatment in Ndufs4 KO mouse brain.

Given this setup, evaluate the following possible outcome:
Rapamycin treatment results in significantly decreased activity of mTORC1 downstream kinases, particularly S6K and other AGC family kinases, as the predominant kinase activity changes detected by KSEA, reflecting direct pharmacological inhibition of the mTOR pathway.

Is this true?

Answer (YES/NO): NO